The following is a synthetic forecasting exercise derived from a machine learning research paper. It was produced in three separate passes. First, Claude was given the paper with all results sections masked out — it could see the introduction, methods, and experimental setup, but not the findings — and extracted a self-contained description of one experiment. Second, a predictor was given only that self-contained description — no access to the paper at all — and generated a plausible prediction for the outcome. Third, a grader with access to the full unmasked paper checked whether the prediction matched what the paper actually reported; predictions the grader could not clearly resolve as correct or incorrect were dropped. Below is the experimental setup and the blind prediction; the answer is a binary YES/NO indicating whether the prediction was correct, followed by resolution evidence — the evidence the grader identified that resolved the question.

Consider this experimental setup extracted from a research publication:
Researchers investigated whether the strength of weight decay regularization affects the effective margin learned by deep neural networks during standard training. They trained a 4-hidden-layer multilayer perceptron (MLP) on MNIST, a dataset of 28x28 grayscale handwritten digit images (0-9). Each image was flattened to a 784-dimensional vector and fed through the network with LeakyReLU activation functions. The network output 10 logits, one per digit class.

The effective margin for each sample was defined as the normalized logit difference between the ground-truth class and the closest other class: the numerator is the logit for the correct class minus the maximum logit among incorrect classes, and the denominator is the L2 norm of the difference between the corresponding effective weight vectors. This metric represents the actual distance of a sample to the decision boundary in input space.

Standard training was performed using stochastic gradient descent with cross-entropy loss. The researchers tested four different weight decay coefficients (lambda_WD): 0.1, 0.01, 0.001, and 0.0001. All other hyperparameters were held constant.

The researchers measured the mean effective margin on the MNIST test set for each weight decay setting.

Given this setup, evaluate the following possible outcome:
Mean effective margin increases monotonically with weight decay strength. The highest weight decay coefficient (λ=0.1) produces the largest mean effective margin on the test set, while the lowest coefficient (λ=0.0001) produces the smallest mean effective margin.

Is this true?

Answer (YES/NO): NO